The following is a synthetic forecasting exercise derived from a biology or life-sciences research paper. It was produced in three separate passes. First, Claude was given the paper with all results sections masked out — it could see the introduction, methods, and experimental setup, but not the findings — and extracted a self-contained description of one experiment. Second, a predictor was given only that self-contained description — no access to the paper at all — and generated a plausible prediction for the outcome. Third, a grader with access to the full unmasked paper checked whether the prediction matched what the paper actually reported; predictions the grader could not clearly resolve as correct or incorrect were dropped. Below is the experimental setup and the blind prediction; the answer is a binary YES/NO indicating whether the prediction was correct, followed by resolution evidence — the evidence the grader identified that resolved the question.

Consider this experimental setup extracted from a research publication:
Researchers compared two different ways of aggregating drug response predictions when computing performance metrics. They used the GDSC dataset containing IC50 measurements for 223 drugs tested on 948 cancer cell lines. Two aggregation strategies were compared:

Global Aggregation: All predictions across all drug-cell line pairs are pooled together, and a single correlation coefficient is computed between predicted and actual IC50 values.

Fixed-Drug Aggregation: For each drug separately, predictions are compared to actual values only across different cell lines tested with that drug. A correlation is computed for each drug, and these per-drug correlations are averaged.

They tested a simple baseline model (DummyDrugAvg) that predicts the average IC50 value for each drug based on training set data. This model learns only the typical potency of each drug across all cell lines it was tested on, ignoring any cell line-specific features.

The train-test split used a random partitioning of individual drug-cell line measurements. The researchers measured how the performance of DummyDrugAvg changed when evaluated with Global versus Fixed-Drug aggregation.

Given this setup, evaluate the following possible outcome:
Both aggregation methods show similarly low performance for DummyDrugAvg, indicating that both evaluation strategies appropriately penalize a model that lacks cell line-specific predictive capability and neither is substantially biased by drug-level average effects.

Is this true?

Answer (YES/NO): NO